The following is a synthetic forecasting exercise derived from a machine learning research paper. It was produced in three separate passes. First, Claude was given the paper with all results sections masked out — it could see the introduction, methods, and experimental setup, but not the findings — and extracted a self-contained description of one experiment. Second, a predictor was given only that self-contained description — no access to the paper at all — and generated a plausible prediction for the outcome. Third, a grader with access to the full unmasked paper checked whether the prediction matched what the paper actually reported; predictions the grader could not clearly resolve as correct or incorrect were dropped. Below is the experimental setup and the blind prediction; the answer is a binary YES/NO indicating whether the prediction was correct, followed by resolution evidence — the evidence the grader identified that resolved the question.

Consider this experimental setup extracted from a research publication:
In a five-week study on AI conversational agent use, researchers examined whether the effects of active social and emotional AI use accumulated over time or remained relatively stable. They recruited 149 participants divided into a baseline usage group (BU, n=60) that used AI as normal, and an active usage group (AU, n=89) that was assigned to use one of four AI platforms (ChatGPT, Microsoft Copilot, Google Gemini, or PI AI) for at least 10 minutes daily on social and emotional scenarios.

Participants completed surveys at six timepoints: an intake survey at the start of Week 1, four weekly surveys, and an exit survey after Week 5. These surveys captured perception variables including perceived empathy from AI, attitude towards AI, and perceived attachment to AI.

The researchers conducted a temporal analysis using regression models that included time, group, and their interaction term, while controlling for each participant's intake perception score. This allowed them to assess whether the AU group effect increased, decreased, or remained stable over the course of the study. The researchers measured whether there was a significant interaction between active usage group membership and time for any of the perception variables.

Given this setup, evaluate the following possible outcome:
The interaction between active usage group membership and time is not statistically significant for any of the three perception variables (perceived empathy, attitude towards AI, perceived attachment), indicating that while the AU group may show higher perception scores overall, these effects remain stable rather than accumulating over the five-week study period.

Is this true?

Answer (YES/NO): YES